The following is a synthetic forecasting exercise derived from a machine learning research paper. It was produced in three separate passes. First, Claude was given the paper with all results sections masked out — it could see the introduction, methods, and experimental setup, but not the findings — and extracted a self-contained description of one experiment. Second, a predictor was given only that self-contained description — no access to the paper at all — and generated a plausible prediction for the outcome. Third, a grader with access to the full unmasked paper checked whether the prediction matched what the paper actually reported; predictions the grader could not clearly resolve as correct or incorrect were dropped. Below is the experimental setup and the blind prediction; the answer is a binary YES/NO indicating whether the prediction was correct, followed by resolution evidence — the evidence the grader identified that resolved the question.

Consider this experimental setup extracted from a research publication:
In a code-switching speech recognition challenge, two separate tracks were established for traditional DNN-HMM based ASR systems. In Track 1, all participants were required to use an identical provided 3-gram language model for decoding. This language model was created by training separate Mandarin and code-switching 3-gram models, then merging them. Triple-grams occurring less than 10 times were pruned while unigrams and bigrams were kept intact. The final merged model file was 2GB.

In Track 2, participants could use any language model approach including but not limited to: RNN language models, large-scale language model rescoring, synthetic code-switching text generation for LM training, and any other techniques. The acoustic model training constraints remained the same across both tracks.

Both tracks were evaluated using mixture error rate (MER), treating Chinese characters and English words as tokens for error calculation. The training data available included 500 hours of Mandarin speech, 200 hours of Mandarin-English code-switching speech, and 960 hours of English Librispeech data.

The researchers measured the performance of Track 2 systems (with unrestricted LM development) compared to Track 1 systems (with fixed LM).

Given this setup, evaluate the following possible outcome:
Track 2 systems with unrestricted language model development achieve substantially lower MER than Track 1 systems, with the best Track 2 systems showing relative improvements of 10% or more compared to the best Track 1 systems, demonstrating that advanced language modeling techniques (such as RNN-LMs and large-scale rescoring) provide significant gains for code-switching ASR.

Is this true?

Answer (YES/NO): NO